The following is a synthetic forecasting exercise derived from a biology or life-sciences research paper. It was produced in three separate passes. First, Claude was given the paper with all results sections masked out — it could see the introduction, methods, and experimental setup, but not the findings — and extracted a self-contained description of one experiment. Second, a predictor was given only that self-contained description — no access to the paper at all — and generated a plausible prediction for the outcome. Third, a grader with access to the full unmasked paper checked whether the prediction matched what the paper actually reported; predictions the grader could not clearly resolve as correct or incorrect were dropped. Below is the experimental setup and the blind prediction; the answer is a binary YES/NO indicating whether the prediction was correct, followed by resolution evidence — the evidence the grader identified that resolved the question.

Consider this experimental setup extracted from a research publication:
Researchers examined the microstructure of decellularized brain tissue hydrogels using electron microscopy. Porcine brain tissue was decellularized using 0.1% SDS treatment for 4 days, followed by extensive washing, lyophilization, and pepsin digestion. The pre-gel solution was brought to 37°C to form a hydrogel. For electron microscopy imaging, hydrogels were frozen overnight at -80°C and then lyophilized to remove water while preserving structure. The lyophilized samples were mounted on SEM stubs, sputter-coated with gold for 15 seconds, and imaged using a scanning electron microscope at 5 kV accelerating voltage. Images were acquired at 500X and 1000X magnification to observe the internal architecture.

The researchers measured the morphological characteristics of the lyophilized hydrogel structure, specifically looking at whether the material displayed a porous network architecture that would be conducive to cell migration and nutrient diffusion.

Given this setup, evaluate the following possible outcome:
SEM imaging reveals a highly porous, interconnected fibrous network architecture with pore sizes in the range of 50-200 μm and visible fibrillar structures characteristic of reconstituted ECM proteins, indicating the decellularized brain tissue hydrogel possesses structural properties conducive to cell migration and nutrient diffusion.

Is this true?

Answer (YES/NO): NO